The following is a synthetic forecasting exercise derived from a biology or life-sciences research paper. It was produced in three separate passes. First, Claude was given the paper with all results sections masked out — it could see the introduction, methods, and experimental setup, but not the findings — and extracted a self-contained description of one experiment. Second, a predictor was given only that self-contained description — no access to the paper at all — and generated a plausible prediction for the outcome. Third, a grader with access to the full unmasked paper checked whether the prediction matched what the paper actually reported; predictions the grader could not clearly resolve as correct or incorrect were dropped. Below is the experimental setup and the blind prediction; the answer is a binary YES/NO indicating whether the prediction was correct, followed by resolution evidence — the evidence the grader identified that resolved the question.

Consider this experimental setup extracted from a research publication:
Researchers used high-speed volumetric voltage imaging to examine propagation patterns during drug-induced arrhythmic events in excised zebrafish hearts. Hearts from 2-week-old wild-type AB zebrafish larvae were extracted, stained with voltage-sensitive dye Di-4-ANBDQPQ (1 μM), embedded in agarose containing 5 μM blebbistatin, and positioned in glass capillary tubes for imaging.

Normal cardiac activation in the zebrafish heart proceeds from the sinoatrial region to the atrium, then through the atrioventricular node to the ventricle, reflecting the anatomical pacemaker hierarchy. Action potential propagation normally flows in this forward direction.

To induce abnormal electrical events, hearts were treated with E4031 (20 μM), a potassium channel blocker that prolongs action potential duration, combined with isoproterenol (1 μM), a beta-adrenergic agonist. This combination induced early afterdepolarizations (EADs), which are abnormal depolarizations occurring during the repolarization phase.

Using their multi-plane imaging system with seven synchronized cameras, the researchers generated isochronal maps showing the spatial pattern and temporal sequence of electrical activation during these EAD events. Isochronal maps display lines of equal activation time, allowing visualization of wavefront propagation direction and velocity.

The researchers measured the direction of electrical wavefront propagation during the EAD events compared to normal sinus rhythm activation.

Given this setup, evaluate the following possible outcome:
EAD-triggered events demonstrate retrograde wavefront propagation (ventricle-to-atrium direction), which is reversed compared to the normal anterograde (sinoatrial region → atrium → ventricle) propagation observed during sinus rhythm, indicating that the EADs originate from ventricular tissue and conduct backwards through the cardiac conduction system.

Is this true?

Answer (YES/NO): YES